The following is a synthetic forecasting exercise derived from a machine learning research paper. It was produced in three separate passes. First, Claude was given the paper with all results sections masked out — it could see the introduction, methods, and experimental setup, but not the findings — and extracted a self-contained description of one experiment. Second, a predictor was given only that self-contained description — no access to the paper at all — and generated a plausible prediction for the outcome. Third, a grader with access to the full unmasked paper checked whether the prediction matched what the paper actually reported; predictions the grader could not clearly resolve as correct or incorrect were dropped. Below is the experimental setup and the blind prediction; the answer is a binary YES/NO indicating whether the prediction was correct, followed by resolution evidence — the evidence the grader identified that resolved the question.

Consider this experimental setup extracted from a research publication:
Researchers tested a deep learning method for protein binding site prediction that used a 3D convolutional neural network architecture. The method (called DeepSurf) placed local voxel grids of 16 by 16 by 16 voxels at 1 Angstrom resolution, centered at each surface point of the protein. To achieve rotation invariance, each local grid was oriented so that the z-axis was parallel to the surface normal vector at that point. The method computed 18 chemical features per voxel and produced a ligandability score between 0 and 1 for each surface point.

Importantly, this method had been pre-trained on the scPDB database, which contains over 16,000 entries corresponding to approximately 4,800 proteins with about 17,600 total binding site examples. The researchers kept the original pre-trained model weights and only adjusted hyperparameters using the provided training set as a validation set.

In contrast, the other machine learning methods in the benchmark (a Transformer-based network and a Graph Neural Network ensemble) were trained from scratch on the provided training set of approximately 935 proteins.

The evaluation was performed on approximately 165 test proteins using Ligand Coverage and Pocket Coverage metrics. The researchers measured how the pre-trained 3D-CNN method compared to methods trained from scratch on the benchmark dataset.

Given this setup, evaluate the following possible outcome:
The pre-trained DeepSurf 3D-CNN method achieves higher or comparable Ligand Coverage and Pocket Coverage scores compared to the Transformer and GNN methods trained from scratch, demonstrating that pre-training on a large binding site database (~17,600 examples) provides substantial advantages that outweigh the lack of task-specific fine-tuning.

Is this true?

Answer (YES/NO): YES